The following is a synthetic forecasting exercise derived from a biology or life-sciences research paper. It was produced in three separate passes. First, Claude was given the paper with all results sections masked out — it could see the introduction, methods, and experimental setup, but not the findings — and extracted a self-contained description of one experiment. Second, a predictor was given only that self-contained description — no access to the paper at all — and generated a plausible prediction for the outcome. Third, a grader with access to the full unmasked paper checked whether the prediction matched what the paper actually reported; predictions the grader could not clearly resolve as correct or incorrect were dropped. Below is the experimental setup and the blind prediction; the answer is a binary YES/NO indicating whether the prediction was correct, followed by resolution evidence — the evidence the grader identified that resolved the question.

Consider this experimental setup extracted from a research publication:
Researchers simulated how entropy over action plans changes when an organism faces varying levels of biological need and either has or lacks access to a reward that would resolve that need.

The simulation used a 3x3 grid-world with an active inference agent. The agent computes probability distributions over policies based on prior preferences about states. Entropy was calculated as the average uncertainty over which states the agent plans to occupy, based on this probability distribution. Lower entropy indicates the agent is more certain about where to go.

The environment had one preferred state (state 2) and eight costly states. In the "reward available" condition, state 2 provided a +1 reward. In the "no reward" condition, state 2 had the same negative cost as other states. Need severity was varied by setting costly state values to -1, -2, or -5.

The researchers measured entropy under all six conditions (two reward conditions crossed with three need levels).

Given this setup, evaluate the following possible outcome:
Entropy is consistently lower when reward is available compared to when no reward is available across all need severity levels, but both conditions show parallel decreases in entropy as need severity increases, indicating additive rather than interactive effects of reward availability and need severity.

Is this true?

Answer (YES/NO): NO